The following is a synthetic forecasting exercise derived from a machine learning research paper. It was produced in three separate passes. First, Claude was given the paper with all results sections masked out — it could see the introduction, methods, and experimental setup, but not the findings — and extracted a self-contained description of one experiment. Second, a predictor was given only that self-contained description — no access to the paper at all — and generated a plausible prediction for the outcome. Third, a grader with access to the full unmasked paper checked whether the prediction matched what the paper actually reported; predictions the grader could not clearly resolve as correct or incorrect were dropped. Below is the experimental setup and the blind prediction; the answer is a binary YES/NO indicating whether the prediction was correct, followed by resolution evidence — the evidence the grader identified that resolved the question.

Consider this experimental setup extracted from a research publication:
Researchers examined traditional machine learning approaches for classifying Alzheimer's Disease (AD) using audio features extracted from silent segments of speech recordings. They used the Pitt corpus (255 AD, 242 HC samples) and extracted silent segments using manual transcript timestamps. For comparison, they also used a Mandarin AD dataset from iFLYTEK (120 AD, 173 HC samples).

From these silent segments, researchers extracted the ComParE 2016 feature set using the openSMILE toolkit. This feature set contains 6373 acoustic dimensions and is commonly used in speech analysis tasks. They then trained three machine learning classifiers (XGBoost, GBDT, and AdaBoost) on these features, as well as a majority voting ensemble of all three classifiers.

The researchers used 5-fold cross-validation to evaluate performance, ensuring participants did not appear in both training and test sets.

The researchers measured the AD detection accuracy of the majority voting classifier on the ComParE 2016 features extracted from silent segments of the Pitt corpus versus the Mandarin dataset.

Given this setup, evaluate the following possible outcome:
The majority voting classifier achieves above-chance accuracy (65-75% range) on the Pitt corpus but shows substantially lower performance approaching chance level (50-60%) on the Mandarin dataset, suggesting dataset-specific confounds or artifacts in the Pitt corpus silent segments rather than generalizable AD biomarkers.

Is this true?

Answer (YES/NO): NO